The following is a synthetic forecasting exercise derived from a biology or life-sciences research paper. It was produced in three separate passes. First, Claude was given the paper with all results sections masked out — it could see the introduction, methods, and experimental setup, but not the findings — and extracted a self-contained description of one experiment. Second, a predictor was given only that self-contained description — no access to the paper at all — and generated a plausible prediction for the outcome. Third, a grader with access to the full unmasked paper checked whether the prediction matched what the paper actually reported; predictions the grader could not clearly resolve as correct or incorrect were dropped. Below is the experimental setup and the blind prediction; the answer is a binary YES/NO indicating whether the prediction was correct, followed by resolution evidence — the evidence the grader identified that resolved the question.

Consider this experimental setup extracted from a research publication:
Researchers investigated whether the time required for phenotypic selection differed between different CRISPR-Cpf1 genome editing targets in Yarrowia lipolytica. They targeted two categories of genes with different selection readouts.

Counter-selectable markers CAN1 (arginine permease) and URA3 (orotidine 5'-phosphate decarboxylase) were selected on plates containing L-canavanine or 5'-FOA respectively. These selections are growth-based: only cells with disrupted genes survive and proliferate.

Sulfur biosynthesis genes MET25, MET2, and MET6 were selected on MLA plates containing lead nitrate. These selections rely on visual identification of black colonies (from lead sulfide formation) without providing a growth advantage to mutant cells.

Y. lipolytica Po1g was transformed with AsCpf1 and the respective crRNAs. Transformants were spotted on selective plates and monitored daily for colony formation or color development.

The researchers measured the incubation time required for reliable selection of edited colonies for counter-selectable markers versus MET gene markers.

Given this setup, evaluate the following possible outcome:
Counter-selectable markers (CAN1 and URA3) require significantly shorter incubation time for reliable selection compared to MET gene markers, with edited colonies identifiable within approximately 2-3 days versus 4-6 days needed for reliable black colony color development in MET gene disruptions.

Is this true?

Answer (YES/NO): NO